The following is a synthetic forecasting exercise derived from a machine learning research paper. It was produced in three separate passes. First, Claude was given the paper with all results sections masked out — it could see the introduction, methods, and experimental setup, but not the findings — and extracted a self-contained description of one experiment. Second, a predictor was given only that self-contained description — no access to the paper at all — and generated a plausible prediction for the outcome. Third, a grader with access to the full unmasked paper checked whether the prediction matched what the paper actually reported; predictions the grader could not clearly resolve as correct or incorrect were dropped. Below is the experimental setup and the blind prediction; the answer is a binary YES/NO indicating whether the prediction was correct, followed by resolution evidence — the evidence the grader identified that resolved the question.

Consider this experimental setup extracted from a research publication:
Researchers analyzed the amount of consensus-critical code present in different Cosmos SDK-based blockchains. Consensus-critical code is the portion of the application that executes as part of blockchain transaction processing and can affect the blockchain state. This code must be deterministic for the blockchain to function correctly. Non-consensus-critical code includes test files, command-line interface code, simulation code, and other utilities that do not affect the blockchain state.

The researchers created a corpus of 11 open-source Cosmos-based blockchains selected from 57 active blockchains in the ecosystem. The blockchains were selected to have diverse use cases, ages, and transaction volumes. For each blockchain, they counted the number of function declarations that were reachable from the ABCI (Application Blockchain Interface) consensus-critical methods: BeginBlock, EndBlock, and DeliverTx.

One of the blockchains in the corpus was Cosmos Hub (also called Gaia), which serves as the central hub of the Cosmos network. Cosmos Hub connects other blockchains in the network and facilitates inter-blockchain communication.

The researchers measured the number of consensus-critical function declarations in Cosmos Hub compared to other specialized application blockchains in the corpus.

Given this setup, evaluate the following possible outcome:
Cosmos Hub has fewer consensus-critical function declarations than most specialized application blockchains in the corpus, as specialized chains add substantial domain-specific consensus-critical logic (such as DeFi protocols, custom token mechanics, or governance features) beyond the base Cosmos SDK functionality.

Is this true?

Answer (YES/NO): YES